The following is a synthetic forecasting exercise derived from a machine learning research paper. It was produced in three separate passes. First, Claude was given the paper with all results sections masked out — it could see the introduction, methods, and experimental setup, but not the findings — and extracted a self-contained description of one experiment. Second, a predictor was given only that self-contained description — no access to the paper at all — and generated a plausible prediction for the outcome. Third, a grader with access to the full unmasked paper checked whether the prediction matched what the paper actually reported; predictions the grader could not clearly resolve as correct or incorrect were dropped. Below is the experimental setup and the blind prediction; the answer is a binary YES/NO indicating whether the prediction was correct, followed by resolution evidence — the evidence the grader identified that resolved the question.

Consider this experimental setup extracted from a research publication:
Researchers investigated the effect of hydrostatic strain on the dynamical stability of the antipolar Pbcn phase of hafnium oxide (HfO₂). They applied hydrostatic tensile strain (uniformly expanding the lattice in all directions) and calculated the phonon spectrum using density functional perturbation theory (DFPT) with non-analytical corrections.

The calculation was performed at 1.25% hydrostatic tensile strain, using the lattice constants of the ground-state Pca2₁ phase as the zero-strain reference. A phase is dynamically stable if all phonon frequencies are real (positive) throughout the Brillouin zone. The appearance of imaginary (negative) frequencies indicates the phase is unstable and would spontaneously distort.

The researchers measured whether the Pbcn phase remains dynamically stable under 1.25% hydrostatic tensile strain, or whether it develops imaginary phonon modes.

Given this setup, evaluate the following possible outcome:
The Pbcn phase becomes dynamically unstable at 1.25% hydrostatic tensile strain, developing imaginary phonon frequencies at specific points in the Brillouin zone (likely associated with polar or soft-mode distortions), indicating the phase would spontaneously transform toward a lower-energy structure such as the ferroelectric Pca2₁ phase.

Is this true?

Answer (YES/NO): YES